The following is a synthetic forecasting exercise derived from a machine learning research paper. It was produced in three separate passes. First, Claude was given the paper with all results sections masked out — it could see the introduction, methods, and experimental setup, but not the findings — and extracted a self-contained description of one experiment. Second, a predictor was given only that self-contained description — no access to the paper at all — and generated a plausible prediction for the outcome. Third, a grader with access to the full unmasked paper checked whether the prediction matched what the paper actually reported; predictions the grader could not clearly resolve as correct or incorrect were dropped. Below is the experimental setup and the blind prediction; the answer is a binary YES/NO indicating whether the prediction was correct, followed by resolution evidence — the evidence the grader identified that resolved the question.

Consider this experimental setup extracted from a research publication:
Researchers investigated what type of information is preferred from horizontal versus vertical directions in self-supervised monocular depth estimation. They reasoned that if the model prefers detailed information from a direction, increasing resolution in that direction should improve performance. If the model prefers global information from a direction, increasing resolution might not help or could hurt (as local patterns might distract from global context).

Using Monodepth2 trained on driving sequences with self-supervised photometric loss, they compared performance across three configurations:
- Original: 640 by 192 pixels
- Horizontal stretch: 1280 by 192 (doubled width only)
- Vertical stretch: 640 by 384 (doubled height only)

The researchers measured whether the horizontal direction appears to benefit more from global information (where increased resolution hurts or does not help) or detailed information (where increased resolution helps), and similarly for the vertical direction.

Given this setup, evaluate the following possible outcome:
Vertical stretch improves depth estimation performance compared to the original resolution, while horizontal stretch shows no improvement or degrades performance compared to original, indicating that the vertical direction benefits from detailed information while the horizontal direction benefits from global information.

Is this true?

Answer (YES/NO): YES